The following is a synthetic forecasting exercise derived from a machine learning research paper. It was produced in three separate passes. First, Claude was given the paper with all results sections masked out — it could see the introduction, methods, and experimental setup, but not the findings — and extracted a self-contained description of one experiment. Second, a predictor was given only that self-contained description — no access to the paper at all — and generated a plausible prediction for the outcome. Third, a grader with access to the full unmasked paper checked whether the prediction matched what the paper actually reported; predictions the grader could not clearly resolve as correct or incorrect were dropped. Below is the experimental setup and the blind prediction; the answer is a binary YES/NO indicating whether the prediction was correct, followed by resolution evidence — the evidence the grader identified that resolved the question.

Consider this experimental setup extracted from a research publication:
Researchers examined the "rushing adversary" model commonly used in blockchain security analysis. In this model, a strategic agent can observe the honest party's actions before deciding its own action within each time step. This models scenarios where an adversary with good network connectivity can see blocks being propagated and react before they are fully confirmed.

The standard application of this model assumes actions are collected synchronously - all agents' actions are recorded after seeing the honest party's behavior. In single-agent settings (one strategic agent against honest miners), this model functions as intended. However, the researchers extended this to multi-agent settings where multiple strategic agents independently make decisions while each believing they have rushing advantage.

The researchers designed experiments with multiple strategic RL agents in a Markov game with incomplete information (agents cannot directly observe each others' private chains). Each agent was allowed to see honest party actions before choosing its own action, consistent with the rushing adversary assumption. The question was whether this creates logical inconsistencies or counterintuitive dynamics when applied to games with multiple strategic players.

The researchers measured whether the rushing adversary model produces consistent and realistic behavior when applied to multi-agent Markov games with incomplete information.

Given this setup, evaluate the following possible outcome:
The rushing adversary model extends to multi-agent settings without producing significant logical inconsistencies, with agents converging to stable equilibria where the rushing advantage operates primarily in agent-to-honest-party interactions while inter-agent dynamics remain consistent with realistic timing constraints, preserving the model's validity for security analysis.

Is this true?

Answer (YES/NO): NO